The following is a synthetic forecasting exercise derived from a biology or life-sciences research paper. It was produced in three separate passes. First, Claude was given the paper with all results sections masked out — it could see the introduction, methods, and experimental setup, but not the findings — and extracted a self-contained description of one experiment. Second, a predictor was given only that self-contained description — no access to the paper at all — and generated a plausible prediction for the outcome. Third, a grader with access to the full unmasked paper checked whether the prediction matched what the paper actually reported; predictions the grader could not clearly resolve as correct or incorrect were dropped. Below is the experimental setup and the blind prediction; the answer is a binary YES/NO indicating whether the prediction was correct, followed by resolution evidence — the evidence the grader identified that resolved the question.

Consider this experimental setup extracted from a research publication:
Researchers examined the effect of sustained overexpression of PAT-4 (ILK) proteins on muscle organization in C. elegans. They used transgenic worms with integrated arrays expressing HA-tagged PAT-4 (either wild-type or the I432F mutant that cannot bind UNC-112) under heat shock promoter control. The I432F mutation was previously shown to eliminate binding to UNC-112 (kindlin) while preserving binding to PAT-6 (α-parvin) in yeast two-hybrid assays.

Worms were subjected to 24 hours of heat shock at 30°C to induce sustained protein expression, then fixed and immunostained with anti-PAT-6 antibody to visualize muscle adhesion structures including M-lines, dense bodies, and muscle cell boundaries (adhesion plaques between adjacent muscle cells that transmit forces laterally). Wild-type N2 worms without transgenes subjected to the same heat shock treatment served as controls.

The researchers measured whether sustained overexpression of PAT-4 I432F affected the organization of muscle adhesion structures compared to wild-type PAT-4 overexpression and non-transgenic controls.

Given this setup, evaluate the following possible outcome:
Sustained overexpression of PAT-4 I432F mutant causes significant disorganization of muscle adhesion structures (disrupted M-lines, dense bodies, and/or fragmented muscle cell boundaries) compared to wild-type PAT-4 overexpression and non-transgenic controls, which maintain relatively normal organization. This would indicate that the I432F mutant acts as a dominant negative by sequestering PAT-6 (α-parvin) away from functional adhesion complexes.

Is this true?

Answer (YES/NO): YES